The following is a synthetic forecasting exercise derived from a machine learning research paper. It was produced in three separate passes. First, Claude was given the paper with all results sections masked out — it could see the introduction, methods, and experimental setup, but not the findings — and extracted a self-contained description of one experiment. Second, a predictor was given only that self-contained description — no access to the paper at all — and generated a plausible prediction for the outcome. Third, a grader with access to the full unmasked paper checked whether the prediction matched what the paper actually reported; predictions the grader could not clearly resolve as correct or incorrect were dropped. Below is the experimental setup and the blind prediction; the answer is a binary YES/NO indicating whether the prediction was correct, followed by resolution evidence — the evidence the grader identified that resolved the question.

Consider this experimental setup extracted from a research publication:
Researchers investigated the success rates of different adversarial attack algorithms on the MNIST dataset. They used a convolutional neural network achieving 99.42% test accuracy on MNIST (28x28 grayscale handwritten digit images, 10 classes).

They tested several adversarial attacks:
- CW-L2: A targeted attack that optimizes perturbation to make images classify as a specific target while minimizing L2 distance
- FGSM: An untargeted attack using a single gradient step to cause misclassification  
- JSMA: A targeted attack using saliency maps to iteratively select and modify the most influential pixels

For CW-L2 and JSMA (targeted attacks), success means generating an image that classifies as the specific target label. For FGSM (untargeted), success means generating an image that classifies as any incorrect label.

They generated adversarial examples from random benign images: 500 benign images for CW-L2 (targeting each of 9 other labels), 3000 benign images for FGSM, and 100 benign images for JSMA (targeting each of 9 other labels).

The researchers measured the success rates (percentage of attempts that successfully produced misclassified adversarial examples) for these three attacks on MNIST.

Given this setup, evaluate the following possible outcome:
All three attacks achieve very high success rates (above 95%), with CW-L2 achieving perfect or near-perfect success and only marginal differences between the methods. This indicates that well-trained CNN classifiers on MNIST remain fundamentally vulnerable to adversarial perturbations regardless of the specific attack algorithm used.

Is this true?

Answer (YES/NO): NO